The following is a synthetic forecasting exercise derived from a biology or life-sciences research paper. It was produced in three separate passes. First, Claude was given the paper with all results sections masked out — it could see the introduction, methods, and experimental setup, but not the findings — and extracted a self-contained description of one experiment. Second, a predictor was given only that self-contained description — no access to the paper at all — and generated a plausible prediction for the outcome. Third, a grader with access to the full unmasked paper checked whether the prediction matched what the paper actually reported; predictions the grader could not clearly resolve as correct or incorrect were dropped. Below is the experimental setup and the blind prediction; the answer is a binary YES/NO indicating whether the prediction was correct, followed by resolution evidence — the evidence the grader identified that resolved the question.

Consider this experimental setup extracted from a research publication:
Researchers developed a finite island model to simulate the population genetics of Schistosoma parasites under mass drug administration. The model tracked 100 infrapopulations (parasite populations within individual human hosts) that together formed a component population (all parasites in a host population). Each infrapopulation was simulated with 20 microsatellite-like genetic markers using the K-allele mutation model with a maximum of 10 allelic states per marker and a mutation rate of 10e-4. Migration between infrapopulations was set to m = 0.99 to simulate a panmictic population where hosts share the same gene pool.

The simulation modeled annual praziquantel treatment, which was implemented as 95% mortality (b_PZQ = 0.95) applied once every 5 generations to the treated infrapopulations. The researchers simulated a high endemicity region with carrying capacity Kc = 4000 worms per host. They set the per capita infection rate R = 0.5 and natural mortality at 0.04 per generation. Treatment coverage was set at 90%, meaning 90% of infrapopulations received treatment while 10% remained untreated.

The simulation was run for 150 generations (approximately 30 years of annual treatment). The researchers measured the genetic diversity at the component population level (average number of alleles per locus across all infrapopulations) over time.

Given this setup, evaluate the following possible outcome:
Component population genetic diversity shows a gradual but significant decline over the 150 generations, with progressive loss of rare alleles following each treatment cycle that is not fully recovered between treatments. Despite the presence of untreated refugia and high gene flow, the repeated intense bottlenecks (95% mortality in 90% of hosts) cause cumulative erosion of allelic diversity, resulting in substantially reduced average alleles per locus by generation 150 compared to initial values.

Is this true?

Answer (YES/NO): NO